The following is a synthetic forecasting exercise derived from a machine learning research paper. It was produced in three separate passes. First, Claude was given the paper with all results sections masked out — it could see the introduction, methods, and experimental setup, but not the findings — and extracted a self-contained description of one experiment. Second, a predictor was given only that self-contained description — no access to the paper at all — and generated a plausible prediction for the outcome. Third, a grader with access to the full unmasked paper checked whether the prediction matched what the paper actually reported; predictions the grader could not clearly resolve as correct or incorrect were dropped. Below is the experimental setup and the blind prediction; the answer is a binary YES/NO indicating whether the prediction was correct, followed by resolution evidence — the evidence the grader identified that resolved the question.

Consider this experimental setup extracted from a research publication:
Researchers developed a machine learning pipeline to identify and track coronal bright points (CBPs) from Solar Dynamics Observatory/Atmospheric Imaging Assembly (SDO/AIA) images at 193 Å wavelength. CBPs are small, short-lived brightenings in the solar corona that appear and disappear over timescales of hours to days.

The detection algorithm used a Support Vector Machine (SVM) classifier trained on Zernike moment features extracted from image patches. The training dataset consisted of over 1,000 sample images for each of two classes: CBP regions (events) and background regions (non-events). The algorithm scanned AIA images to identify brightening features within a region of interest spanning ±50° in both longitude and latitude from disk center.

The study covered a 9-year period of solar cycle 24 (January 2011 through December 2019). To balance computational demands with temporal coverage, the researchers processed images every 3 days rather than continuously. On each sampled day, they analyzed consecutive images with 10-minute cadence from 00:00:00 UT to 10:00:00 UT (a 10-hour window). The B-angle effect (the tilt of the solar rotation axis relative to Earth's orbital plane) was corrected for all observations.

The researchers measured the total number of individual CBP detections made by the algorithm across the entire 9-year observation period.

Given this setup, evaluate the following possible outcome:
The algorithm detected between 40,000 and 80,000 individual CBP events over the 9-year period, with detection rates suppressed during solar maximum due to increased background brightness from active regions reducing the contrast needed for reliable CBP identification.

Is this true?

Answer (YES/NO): NO